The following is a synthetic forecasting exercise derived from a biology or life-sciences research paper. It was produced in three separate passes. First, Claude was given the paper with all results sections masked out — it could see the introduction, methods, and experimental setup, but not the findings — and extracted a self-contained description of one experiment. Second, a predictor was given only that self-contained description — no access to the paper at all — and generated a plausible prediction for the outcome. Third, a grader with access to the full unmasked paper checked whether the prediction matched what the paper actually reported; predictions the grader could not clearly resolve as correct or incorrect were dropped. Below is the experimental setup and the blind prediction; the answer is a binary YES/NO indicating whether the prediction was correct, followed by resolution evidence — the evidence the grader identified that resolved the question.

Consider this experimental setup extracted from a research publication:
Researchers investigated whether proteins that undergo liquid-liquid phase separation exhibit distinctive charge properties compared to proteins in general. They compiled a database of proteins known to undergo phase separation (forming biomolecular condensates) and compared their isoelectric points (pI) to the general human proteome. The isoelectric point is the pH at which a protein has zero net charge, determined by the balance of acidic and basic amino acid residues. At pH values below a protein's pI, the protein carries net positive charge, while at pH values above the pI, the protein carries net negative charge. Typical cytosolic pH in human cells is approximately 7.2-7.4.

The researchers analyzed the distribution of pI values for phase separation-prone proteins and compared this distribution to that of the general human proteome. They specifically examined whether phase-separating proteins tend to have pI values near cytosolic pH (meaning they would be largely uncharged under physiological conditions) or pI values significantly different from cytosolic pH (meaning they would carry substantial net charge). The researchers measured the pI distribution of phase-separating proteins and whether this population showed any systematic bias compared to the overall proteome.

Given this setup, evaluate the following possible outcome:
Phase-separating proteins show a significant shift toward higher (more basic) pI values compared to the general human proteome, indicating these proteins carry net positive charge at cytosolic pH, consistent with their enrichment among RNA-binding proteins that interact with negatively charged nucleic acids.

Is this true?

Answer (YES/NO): NO